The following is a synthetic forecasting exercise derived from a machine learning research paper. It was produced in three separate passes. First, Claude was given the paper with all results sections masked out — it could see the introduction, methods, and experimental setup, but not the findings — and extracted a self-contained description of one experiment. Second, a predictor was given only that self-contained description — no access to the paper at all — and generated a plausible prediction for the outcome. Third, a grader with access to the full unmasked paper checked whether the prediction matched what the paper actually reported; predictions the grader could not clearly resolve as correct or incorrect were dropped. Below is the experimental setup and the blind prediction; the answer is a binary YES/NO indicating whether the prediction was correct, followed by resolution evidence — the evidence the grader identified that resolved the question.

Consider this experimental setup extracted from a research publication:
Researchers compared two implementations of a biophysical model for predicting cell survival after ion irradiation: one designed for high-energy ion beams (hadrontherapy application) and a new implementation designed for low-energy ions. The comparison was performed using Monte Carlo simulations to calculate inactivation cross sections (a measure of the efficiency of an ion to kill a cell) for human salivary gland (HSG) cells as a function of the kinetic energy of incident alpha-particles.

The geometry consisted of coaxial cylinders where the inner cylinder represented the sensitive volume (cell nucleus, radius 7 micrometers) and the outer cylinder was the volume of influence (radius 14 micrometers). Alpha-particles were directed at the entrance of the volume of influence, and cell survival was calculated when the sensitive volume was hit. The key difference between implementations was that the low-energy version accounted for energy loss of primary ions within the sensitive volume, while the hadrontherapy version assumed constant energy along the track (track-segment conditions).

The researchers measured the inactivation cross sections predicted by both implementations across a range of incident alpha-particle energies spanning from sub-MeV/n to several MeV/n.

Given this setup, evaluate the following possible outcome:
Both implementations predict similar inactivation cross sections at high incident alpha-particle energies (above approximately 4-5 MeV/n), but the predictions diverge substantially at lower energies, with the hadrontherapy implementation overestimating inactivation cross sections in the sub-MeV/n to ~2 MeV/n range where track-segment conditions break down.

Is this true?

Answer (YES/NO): NO